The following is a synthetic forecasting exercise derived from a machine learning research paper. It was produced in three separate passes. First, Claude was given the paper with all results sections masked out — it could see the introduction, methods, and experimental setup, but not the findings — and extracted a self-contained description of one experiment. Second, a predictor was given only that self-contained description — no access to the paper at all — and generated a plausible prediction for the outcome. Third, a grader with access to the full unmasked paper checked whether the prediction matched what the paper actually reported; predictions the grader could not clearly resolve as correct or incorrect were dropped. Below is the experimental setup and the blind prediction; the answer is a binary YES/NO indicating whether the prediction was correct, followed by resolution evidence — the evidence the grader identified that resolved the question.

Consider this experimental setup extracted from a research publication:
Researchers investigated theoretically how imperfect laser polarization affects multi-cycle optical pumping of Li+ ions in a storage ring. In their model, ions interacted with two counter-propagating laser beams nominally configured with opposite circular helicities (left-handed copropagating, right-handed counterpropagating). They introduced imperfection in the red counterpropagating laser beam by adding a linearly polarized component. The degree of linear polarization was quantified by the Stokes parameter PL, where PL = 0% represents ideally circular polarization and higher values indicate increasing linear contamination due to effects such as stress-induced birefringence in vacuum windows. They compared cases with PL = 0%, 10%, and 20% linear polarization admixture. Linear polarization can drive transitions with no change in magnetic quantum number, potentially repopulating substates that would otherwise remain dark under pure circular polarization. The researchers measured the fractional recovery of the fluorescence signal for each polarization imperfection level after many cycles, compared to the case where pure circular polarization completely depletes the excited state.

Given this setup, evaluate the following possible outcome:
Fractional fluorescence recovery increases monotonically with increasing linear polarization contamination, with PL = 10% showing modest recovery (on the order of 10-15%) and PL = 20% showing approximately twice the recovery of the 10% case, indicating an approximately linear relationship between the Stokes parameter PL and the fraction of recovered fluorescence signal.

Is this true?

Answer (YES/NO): NO